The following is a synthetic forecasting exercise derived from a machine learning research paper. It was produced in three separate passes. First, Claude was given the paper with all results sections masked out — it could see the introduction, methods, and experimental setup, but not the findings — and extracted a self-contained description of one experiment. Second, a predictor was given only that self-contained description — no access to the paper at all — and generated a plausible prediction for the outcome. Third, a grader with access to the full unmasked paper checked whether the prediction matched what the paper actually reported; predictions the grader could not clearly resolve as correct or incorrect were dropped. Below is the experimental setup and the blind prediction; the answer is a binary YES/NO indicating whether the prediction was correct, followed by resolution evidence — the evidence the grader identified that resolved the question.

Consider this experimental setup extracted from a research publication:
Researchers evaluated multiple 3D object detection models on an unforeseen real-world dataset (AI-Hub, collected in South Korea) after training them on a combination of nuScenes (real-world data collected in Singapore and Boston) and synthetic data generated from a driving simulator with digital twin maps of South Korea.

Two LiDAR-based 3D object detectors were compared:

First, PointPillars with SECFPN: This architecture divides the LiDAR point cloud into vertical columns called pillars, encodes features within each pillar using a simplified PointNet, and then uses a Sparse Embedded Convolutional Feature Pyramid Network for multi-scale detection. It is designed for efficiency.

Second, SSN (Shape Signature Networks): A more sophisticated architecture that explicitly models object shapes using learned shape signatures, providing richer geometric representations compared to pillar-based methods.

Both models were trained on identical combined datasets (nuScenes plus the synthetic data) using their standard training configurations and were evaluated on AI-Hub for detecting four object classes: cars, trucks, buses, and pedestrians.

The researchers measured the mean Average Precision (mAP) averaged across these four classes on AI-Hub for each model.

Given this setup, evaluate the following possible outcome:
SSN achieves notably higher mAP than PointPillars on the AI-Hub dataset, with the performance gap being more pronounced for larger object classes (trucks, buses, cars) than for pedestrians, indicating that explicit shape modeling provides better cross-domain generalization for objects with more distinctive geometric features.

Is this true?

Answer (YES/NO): NO